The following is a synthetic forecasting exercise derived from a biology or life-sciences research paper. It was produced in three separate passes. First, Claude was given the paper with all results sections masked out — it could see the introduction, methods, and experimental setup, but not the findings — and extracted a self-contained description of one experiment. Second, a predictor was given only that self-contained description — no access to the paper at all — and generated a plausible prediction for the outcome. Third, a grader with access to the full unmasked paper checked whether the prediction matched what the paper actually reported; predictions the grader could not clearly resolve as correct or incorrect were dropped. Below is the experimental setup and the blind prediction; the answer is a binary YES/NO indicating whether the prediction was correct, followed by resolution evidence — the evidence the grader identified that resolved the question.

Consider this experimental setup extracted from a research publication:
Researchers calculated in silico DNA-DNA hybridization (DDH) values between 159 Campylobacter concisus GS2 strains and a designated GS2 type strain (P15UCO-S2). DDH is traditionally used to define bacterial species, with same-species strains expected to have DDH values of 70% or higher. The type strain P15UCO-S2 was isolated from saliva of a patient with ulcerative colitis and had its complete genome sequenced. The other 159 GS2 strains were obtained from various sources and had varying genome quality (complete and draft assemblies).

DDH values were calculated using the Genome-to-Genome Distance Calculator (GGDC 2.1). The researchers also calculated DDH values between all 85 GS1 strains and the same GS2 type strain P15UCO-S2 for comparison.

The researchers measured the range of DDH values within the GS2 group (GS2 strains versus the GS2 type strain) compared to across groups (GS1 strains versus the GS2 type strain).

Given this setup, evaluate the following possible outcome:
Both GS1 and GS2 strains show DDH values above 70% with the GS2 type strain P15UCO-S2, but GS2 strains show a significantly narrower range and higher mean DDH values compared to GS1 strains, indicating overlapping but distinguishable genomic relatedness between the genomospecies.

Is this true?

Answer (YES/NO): NO